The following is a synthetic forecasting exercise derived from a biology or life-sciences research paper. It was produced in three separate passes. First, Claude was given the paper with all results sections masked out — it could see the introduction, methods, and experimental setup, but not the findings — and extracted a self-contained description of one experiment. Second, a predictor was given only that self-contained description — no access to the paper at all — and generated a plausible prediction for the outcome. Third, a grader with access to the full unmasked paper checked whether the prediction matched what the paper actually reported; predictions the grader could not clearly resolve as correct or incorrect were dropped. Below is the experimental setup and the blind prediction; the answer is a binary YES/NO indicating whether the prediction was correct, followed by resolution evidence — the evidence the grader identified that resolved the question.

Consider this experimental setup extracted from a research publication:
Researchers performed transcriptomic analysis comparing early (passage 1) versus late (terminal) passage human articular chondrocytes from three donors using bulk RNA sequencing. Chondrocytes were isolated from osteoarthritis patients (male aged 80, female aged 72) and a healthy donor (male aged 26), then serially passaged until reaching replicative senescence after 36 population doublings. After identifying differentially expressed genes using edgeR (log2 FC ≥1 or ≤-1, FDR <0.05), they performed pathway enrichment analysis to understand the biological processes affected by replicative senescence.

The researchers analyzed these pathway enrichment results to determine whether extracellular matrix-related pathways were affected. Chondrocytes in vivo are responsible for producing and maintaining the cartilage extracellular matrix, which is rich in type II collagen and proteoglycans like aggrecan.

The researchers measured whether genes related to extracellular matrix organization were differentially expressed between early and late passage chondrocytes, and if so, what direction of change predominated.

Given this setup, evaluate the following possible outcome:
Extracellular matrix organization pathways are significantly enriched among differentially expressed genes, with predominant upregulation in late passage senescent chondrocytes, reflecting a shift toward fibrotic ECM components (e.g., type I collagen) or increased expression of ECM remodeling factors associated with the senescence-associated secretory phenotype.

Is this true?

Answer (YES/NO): NO